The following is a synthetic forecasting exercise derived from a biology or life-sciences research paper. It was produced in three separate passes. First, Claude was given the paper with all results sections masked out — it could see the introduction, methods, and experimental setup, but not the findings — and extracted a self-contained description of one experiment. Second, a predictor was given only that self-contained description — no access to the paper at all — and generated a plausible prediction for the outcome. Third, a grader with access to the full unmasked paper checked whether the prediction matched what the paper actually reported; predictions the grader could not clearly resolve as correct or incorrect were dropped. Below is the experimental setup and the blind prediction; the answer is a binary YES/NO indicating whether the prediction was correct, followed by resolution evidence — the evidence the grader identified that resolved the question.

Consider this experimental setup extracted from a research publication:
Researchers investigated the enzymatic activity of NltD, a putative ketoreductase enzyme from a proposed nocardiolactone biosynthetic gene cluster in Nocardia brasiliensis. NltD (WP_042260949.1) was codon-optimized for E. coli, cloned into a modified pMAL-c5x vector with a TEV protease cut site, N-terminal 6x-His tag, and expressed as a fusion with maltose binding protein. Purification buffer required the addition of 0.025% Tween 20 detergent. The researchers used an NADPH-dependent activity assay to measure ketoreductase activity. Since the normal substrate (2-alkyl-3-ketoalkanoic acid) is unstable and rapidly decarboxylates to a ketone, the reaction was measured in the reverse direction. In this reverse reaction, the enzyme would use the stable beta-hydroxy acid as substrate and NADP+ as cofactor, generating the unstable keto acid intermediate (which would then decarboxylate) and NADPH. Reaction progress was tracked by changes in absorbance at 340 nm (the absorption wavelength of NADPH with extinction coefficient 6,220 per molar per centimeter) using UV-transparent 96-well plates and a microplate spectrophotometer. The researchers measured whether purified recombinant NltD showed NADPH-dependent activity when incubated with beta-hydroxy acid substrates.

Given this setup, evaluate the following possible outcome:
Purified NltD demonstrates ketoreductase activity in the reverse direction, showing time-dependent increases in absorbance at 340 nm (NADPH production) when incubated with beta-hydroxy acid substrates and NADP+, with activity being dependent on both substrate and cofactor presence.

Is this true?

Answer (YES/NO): YES